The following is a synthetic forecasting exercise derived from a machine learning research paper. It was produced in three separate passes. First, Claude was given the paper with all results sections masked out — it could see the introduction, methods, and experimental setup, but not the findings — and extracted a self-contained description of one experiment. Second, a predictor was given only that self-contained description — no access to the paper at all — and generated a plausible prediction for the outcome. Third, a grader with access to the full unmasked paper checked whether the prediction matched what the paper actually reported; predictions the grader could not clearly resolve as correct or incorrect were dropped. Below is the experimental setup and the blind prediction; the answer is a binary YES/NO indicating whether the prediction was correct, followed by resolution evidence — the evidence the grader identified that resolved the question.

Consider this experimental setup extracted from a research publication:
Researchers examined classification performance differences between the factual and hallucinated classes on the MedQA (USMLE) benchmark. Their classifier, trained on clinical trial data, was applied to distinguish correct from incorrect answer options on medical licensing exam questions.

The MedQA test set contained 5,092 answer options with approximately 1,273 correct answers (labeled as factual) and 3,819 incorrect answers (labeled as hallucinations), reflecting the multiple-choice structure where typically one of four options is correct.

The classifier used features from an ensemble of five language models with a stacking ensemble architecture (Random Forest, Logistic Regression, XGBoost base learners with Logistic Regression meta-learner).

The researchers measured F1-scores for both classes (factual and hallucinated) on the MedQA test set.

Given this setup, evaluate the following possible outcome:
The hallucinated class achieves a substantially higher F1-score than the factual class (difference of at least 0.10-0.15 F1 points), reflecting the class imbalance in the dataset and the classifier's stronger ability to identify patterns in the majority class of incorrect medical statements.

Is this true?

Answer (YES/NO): YES